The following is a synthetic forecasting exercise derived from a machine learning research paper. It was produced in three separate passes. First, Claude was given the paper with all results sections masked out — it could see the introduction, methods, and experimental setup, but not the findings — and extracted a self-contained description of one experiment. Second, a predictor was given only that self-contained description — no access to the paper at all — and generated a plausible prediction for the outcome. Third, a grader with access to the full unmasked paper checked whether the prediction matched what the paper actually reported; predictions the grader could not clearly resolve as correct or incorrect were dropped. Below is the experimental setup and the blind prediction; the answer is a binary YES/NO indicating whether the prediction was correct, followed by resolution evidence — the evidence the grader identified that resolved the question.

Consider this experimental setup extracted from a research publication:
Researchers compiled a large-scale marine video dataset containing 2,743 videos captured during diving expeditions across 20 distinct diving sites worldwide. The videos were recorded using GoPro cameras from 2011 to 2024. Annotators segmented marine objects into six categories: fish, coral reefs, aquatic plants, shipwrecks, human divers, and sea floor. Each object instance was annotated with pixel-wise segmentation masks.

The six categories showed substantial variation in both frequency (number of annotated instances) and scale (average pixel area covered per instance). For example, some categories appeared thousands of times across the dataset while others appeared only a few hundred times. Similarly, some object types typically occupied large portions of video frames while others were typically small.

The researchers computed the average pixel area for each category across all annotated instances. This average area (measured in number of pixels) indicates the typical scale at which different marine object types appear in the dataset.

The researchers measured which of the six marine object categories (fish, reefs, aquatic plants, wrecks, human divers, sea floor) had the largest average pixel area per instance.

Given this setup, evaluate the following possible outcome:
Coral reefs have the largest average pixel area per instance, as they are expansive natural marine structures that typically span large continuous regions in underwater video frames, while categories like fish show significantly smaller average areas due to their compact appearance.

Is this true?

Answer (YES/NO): YES